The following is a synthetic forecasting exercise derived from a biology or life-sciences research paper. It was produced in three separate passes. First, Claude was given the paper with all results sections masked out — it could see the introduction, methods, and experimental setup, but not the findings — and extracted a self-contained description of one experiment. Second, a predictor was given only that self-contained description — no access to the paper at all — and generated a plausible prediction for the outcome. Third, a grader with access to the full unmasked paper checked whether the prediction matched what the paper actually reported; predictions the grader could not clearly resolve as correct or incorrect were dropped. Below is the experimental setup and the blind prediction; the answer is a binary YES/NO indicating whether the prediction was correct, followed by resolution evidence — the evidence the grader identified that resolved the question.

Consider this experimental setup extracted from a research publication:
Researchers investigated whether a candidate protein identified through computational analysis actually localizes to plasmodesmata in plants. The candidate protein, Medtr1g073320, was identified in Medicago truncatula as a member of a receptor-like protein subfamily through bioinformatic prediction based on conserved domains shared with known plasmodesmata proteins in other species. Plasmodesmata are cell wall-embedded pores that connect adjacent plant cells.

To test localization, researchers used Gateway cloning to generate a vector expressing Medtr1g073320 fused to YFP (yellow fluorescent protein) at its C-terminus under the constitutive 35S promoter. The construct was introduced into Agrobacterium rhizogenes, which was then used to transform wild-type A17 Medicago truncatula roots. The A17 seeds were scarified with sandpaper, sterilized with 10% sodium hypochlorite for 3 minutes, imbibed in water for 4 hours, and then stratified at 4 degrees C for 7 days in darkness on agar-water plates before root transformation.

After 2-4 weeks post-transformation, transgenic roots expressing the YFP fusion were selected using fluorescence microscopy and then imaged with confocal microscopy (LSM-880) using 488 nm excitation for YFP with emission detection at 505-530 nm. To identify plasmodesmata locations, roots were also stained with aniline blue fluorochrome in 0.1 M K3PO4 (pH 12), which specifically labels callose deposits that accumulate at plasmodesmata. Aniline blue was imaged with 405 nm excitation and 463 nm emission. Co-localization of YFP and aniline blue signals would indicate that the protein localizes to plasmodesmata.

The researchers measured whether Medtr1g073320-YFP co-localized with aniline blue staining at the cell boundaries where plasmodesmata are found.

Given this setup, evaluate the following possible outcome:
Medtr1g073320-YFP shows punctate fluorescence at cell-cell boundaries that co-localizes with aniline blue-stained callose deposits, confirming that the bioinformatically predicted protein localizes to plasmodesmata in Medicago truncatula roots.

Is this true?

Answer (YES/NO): YES